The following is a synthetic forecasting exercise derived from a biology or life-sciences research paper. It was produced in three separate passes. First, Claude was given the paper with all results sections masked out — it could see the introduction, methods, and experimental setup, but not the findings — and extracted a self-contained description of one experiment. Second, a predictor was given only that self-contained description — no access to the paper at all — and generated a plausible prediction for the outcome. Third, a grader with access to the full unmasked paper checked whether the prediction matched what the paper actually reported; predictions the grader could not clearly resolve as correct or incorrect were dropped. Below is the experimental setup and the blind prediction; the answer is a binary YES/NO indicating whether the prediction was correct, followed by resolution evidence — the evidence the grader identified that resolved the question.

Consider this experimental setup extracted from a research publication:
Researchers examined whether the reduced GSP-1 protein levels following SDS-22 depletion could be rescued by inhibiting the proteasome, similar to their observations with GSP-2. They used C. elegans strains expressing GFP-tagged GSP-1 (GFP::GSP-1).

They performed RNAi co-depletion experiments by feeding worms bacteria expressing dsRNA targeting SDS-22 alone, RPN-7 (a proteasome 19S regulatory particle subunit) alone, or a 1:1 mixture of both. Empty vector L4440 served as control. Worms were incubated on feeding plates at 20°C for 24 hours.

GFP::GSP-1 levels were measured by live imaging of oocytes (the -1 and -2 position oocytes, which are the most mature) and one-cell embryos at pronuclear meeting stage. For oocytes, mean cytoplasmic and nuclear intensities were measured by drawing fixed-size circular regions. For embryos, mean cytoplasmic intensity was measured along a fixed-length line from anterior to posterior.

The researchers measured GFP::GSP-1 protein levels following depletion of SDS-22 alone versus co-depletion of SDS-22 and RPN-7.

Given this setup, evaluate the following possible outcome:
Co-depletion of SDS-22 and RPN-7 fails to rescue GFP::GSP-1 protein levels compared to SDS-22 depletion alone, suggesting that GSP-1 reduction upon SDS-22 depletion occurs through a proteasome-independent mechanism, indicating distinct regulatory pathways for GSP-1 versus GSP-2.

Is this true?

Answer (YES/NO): NO